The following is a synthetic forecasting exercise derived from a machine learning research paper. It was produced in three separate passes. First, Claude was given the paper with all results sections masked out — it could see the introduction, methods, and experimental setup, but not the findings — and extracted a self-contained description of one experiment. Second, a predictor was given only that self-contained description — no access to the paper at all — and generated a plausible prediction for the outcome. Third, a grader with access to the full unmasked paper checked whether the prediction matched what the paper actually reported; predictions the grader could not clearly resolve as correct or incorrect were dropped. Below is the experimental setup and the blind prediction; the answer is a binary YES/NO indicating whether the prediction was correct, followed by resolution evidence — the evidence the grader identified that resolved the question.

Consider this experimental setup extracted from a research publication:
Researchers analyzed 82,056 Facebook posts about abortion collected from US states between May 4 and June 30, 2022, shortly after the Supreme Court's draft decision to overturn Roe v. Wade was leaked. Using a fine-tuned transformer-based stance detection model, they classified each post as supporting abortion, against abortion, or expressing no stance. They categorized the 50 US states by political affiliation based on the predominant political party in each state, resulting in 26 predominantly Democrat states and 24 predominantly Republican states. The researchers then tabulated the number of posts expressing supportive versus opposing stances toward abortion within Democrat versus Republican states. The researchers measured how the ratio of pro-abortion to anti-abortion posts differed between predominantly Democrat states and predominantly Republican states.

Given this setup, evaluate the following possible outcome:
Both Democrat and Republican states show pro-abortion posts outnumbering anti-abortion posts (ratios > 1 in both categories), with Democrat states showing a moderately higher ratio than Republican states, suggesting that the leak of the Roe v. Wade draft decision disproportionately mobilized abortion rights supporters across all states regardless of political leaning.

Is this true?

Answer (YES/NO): NO